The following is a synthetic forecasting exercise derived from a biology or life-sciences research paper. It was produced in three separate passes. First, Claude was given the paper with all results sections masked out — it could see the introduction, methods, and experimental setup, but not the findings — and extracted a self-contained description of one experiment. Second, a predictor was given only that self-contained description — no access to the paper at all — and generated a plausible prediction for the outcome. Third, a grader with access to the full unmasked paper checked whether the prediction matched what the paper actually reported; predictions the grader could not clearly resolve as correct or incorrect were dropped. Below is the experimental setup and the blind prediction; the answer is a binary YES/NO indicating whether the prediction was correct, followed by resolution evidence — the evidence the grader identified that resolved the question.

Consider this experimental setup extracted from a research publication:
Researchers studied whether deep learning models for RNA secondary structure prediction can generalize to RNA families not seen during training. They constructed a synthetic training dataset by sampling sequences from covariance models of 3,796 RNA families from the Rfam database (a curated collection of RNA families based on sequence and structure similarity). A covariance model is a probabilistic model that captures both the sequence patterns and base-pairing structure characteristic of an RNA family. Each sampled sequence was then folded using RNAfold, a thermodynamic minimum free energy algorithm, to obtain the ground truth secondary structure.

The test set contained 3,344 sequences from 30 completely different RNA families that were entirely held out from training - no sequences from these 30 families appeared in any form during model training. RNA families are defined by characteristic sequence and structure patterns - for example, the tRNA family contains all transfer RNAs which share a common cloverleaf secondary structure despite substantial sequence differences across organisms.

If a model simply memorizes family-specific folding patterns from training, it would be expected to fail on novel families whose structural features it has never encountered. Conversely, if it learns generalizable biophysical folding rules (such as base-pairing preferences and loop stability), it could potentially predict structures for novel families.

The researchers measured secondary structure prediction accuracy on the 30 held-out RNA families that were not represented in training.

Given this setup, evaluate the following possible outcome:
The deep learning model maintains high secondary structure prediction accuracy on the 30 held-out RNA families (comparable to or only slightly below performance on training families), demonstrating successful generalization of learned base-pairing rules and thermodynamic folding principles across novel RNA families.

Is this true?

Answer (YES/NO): YES